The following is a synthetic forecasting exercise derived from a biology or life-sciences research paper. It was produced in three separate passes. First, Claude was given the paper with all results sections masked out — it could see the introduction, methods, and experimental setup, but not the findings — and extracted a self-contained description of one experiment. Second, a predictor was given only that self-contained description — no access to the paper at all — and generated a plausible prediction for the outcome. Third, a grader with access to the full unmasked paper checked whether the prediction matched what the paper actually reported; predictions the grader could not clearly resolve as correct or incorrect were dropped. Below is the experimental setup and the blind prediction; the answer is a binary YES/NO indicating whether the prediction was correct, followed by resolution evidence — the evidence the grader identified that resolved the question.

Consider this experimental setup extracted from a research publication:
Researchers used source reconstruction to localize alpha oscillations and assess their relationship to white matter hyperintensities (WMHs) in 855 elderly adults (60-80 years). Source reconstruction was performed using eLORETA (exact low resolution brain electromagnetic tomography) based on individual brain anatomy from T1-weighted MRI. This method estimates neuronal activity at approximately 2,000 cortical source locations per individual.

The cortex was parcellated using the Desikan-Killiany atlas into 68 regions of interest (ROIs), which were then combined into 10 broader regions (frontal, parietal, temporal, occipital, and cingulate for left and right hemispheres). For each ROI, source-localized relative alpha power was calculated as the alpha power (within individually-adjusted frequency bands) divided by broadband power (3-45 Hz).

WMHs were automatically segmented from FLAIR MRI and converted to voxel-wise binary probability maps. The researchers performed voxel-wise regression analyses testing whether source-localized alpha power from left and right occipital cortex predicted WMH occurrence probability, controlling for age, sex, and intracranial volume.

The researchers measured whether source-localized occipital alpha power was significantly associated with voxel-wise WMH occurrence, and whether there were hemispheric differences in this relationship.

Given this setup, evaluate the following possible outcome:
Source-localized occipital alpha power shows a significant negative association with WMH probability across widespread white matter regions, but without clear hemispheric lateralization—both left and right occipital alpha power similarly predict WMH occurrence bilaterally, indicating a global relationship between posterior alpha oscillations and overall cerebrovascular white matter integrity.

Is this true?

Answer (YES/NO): NO